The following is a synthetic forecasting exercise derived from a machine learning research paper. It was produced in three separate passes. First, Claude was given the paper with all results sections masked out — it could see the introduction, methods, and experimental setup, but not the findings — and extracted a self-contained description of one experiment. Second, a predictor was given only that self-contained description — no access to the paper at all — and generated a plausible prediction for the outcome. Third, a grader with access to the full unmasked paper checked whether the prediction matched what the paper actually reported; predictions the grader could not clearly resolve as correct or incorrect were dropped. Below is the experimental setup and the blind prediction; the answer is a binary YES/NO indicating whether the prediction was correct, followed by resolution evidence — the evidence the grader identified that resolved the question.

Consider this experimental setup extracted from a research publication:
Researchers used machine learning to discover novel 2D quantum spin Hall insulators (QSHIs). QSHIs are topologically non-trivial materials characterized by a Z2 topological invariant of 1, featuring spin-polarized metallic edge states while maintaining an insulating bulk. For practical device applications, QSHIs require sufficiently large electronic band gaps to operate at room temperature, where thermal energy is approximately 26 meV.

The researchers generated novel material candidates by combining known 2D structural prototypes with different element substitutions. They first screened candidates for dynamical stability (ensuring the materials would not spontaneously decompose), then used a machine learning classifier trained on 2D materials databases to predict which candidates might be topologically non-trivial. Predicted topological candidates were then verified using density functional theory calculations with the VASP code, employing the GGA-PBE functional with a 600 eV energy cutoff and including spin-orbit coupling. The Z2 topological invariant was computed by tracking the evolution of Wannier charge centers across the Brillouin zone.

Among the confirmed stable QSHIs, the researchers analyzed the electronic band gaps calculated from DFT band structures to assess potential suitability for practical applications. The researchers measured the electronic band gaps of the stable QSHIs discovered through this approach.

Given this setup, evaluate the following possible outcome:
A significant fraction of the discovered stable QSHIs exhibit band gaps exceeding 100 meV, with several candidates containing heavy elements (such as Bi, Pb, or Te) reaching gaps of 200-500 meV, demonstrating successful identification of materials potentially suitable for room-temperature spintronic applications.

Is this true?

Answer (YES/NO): NO